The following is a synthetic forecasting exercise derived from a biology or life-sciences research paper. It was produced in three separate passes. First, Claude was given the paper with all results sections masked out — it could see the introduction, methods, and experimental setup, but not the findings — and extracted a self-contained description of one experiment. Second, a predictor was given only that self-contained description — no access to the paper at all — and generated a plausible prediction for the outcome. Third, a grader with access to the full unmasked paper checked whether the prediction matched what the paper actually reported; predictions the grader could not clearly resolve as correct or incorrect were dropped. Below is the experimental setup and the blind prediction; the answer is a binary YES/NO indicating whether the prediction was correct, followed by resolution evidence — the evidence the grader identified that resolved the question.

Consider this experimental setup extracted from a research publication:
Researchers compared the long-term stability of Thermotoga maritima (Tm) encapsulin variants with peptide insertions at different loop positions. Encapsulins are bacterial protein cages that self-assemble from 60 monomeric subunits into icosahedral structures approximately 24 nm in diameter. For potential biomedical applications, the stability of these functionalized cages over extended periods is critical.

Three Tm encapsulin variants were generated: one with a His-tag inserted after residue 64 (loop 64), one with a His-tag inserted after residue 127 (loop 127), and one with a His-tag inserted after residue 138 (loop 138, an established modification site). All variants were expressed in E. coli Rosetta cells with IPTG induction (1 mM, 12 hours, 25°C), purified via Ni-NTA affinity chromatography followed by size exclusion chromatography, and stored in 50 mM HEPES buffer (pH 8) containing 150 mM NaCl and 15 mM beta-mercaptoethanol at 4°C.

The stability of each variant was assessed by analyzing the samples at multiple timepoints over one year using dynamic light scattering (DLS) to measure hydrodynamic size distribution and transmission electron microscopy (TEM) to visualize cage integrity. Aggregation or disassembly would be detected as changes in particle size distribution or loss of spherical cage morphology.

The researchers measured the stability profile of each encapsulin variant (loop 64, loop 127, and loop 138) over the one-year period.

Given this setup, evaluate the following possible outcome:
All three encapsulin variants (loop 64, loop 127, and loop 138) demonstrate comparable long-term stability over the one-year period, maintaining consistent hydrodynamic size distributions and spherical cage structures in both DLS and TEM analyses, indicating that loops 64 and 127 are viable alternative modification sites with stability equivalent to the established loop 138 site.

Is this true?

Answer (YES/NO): NO